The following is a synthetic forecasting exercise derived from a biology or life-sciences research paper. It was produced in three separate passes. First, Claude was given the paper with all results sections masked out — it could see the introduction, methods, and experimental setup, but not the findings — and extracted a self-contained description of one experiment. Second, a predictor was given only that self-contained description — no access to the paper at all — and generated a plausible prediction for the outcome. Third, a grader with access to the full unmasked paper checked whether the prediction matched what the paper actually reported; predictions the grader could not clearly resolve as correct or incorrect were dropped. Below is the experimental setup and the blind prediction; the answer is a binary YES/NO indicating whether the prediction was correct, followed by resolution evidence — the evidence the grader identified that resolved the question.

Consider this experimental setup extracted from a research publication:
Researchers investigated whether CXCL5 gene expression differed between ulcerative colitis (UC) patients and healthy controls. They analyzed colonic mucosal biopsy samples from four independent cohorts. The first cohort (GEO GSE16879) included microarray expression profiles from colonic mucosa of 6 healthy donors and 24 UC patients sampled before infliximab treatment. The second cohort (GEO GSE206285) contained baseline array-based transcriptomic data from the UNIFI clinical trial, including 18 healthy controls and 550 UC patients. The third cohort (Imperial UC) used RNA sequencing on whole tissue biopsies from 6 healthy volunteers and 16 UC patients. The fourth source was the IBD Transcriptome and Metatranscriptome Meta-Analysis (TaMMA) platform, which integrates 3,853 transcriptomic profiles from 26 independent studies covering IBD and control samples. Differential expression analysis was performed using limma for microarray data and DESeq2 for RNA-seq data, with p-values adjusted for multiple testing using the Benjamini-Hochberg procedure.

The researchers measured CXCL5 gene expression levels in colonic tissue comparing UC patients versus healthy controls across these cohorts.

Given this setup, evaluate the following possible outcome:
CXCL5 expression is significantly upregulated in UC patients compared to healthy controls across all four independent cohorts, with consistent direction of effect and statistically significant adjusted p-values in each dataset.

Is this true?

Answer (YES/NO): YES